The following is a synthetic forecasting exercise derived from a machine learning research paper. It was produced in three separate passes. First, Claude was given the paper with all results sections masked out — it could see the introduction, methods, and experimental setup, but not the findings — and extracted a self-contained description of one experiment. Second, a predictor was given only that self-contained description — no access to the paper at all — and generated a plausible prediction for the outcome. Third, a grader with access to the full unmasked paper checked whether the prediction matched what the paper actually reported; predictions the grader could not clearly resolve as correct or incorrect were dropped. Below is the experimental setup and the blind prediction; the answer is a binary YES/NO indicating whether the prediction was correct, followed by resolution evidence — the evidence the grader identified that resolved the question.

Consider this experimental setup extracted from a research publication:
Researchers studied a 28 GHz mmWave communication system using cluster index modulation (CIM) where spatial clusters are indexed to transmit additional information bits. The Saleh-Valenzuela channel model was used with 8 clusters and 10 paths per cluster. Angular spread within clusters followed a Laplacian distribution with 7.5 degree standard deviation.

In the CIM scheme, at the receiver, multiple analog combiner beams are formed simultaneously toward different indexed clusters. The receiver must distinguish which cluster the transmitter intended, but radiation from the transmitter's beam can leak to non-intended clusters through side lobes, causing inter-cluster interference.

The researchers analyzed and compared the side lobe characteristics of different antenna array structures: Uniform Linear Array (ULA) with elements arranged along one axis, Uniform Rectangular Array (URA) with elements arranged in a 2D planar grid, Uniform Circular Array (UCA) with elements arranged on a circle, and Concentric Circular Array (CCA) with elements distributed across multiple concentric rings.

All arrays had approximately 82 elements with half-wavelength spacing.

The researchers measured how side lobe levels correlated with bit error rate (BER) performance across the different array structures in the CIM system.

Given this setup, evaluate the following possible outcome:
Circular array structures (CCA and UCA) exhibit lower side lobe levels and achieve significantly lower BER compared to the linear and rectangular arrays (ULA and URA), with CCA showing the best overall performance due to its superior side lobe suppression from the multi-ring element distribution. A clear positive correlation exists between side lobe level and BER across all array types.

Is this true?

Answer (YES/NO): NO